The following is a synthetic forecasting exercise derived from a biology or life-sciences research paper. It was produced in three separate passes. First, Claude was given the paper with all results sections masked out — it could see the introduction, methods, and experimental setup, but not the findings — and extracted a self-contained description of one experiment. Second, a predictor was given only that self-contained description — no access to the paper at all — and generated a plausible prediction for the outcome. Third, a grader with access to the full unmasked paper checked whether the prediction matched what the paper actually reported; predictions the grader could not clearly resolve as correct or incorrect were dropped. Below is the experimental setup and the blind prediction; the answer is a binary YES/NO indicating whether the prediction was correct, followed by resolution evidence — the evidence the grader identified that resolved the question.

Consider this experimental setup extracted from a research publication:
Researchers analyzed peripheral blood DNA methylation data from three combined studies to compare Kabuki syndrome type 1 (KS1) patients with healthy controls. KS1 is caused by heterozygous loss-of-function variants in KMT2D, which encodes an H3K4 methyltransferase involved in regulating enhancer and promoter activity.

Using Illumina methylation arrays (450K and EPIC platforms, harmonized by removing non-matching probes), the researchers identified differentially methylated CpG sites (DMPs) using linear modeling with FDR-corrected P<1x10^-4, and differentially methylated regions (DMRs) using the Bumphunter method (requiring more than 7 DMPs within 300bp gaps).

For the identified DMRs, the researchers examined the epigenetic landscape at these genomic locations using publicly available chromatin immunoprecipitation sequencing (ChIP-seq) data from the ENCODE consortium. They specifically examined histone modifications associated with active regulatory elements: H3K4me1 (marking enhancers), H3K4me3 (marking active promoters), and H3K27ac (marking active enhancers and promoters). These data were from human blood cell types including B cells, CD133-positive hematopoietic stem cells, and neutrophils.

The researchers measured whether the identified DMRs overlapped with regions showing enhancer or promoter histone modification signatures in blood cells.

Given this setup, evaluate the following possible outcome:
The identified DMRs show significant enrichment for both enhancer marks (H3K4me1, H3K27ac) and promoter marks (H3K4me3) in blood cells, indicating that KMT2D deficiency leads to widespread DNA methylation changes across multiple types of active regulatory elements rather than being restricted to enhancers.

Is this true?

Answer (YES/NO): NO